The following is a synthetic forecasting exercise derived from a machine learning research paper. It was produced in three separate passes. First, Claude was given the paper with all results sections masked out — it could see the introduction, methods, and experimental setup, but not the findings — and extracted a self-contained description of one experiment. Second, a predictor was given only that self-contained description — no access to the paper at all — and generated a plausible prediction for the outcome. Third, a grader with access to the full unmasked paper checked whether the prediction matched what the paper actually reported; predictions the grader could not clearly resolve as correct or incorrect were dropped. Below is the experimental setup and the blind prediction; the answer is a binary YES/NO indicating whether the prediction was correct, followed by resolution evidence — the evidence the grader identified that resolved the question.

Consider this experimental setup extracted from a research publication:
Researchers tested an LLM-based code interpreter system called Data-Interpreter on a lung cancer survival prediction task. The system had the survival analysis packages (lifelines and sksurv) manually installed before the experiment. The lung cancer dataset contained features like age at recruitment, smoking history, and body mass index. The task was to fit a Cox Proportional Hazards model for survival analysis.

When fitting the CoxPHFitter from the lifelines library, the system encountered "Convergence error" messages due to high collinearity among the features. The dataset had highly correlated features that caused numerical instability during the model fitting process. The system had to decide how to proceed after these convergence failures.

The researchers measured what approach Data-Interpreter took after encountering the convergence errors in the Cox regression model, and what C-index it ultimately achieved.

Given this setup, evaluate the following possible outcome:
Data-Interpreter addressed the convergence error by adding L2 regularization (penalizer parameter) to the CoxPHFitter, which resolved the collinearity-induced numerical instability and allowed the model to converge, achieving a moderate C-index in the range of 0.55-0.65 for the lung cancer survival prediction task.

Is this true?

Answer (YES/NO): NO